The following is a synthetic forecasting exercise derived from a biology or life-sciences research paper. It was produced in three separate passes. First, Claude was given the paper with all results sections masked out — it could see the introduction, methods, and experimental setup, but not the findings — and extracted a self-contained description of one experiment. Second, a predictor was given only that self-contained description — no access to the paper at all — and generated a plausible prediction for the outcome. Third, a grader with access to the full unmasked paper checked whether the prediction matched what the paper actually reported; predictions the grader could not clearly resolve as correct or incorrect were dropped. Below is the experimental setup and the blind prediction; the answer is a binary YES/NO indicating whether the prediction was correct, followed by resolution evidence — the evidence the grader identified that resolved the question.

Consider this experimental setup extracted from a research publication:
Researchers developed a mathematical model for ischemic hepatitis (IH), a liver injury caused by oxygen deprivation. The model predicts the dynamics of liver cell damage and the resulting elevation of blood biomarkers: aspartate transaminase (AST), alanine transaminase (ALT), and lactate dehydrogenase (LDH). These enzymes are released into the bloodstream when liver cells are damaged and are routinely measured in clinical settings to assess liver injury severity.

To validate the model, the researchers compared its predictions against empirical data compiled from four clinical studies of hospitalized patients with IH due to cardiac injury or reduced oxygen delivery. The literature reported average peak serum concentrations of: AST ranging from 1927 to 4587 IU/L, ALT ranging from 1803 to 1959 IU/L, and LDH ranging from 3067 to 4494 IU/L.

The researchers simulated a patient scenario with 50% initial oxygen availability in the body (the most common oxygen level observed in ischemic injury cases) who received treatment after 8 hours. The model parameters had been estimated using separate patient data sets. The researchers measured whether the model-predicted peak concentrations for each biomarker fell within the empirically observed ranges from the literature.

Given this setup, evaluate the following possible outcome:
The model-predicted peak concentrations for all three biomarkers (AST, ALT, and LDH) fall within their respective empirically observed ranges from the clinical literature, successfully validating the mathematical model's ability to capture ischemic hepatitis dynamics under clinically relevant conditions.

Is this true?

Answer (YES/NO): NO